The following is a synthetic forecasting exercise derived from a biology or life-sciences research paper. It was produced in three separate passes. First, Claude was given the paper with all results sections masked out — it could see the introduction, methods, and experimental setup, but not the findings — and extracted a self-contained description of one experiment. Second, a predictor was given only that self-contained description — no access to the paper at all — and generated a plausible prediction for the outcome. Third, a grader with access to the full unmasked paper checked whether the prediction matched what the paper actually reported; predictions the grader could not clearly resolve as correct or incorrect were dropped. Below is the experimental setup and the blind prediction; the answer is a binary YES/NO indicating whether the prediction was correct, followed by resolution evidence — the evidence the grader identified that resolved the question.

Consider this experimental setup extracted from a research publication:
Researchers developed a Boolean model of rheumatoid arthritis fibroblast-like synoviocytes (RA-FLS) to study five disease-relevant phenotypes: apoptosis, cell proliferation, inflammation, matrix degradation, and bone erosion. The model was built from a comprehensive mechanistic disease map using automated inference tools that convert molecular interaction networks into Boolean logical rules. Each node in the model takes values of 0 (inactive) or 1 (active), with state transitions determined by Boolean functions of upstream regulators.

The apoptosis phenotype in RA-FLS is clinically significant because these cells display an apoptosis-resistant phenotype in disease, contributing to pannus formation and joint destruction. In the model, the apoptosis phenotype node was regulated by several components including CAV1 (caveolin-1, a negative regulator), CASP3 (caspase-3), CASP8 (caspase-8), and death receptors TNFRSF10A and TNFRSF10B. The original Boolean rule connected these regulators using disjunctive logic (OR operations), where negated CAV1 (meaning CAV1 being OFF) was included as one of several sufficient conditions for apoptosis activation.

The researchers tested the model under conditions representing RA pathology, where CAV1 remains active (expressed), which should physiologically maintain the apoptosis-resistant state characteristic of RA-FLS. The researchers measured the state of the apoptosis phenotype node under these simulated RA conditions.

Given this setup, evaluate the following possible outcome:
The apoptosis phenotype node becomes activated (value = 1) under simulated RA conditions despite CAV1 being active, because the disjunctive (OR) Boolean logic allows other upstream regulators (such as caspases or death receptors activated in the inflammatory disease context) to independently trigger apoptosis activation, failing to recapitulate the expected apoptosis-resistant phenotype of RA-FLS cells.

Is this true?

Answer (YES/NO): YES